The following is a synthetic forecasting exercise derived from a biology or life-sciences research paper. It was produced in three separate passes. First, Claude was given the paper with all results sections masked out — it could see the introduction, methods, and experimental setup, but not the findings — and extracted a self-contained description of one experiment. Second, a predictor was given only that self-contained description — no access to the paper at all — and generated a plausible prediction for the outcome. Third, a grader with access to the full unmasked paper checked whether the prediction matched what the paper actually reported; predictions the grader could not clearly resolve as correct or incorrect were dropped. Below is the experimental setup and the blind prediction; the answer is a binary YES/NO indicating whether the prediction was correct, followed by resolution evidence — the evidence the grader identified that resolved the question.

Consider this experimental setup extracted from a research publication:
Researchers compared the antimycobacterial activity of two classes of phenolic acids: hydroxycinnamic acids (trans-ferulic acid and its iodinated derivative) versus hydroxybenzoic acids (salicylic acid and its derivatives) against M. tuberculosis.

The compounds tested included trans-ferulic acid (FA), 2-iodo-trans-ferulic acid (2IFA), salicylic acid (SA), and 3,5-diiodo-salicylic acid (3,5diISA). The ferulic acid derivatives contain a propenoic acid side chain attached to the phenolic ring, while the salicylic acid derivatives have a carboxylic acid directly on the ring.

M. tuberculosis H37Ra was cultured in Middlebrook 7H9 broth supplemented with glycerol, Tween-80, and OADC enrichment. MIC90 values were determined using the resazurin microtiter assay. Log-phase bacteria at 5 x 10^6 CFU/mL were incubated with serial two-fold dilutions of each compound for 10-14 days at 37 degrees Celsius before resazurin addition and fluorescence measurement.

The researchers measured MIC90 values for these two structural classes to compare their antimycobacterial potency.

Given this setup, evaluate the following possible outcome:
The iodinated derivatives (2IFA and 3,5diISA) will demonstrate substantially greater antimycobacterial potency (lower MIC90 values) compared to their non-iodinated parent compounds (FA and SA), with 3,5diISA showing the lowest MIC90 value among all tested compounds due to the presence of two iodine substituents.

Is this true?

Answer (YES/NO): NO